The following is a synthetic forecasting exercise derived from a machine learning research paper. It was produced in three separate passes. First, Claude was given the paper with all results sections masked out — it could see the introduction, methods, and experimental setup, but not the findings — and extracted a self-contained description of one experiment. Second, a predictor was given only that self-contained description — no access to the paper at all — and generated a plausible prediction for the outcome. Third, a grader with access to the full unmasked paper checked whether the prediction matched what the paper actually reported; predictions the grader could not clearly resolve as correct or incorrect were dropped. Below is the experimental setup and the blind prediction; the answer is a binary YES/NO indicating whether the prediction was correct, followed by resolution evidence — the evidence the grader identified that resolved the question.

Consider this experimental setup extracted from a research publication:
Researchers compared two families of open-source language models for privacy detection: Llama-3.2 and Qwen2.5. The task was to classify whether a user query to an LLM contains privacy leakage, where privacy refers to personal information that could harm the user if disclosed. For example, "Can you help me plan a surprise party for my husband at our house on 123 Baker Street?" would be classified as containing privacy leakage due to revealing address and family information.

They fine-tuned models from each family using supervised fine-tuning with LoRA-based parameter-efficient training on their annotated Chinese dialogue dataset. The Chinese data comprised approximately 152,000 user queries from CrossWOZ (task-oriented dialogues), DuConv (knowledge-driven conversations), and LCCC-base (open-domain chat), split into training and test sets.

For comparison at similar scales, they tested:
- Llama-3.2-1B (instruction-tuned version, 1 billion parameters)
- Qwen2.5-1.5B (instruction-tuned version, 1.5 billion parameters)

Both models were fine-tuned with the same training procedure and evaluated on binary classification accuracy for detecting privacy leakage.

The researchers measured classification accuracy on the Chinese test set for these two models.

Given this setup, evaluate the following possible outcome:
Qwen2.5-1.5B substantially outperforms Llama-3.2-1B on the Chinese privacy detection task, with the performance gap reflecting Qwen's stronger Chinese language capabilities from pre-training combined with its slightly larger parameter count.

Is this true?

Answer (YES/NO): NO